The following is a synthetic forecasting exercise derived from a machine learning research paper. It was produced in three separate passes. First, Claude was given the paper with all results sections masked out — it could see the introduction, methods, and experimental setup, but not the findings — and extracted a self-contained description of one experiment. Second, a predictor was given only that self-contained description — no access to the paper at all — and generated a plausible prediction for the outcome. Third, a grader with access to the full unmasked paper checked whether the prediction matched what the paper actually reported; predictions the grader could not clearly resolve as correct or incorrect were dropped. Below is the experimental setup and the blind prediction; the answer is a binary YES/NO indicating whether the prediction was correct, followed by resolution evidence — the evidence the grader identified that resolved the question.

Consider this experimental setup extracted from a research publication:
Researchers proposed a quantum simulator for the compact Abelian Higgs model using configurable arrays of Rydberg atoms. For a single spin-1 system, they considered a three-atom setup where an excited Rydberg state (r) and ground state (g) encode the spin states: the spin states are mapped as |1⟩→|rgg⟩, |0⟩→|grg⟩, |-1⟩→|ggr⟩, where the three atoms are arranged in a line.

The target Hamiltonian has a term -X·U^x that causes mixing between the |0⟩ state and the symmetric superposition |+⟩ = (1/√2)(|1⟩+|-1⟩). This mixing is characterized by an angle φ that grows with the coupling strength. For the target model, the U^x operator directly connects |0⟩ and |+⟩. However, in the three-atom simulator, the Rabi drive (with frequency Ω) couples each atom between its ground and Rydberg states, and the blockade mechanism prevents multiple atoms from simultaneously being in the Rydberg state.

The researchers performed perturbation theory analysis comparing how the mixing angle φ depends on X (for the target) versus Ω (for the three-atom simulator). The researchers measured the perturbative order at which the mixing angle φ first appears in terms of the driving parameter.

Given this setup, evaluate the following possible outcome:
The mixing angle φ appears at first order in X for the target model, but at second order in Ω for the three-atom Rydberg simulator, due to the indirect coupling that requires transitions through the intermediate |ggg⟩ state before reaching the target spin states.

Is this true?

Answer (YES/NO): YES